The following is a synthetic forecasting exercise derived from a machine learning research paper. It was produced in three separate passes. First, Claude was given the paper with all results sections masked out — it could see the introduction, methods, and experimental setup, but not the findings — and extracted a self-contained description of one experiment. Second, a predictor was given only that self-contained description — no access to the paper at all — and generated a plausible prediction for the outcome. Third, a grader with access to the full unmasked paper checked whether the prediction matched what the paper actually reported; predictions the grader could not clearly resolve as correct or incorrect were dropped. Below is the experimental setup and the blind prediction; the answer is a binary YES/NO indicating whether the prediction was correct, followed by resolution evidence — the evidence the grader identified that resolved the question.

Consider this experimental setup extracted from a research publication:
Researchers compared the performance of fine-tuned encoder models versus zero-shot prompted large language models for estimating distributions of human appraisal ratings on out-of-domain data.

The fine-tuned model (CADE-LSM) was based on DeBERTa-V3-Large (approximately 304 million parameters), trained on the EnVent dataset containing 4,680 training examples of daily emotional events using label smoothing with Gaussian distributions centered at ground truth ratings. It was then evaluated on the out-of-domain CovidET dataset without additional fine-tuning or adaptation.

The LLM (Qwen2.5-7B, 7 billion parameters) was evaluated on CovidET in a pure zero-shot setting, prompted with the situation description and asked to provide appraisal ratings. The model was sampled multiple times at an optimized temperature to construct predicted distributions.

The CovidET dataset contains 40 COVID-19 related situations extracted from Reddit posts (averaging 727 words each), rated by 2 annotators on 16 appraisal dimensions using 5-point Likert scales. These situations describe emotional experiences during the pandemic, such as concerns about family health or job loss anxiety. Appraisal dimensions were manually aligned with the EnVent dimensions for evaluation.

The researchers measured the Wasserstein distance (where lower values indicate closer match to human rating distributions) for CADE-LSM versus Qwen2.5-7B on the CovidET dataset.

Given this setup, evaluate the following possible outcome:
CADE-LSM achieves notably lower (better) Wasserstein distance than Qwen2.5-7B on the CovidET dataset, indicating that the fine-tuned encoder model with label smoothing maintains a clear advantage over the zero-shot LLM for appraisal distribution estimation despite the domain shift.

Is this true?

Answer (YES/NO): NO